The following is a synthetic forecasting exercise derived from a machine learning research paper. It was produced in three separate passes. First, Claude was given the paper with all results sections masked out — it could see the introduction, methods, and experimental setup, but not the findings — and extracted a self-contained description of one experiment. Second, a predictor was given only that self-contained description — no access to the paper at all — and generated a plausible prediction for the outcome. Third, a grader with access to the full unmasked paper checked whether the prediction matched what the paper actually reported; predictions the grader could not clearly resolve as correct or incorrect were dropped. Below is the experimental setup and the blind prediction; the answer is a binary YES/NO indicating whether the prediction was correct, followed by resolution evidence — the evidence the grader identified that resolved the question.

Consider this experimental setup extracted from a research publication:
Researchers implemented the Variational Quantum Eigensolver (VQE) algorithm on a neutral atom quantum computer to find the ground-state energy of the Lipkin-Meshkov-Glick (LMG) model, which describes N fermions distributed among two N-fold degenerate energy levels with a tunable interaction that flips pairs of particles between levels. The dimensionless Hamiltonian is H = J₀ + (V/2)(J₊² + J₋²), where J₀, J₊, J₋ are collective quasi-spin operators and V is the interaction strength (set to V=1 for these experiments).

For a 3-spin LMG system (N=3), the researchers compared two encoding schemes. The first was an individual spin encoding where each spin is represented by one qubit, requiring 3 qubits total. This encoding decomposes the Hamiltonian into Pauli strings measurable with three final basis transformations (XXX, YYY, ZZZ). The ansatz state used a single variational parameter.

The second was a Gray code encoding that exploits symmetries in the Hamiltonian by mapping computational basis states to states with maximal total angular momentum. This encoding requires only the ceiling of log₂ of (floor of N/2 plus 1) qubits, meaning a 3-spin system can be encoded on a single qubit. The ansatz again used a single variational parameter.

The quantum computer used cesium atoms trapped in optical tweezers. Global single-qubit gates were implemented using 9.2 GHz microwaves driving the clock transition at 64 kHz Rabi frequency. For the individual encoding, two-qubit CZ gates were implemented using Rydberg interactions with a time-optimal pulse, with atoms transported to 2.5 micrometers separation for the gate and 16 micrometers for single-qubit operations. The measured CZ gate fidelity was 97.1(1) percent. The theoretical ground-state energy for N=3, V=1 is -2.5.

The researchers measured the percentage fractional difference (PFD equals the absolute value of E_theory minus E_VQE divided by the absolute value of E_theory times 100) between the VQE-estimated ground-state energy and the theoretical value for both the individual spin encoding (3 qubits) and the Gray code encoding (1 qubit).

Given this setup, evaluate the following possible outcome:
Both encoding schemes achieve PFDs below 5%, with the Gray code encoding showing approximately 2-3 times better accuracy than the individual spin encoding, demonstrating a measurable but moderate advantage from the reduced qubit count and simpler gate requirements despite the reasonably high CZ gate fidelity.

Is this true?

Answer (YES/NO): NO